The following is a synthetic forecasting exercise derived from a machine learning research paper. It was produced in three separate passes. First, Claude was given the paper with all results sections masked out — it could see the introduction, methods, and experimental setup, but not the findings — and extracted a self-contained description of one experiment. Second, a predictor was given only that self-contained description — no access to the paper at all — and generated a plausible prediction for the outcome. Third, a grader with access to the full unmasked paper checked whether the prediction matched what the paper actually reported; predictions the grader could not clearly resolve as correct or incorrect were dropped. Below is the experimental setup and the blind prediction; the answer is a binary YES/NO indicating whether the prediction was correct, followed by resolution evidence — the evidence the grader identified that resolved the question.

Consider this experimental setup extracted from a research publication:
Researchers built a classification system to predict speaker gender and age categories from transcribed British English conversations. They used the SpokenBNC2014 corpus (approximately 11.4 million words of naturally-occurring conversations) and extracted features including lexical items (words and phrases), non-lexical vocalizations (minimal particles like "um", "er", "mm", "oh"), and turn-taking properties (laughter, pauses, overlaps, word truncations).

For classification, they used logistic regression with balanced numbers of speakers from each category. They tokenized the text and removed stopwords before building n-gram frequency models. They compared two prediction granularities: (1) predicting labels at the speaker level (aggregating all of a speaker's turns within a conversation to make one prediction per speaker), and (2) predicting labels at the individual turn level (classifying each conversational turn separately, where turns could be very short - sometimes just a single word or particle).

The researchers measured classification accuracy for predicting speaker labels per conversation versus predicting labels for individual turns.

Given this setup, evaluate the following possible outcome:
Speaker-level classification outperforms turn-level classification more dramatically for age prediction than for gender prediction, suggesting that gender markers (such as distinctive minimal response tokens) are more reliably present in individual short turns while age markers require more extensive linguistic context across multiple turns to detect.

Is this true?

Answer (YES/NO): YES